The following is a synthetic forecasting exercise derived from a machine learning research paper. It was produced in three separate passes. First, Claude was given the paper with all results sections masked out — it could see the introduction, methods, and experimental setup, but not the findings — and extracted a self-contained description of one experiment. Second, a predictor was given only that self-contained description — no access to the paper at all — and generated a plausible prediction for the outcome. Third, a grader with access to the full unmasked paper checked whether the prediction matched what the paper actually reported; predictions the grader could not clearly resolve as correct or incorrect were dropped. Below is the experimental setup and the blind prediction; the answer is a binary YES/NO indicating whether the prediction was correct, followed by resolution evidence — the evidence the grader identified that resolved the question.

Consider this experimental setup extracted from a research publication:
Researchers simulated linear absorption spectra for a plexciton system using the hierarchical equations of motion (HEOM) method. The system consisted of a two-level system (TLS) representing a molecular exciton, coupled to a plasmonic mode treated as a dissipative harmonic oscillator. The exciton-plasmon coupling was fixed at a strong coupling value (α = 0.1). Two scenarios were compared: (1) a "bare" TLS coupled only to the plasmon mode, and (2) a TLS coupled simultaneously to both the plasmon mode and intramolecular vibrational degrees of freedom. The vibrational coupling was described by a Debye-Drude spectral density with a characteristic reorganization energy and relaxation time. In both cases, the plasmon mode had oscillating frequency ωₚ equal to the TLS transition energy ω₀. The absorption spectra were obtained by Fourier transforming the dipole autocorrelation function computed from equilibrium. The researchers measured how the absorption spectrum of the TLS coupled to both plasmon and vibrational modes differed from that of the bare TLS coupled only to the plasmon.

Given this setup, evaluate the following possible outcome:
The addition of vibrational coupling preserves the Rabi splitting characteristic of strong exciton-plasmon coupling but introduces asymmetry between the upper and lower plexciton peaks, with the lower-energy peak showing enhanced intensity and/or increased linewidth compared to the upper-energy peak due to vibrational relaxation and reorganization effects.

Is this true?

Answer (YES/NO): NO